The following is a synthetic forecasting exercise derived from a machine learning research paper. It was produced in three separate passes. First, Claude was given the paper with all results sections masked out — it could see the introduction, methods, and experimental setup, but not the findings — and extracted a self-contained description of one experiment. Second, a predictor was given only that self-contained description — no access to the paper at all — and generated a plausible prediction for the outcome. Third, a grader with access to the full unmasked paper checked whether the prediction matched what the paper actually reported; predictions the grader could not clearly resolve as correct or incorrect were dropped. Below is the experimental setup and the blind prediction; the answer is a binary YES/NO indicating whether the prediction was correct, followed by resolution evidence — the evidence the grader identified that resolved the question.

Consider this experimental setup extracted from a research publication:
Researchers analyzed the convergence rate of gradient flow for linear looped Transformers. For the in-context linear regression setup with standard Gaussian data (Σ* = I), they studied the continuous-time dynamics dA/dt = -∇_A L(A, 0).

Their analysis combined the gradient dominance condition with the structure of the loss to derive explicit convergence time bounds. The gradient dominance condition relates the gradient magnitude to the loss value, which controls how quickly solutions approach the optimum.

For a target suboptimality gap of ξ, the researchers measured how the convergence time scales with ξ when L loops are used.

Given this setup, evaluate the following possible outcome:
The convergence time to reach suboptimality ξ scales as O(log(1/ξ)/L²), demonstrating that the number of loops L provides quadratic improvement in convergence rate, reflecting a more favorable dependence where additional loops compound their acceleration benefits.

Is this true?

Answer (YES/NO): NO